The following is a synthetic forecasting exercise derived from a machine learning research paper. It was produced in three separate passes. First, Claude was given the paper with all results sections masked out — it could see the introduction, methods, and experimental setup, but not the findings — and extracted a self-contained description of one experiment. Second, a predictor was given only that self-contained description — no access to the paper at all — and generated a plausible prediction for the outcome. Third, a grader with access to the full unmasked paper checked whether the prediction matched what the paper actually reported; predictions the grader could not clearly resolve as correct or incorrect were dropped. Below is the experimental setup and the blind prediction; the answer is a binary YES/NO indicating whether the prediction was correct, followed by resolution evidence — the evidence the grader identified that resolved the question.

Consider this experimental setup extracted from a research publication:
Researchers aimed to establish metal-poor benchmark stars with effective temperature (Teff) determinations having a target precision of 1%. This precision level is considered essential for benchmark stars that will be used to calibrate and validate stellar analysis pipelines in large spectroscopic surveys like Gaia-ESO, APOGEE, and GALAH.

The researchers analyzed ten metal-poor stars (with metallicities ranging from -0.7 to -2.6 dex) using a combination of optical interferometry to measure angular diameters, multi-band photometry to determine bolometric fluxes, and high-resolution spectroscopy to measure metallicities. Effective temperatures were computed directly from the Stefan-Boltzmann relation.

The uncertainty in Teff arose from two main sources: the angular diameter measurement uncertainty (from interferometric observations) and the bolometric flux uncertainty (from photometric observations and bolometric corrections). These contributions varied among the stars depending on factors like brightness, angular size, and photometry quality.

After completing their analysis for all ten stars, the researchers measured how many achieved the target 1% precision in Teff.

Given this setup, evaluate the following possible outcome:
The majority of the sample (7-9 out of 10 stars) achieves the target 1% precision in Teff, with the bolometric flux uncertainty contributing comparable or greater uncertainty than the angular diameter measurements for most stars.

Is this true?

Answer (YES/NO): NO